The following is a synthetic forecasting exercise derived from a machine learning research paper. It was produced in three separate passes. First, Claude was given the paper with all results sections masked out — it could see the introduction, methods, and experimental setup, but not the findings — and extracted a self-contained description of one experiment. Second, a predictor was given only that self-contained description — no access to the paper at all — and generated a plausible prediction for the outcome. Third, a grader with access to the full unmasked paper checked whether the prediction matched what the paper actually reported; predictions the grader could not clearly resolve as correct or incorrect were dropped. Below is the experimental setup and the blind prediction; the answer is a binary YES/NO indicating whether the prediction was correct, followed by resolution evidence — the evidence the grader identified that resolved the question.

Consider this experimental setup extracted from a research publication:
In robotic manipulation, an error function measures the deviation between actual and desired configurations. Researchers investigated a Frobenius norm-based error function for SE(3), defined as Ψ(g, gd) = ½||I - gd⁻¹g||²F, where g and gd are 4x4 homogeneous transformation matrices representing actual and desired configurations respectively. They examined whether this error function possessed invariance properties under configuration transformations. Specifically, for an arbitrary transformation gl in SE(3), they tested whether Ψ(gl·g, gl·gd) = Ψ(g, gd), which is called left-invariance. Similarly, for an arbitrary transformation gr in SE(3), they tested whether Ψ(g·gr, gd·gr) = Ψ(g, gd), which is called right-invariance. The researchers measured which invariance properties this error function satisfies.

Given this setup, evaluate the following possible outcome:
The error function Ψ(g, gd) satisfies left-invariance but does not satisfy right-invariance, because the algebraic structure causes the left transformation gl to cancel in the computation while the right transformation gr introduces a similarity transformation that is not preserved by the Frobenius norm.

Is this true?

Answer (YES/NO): YES